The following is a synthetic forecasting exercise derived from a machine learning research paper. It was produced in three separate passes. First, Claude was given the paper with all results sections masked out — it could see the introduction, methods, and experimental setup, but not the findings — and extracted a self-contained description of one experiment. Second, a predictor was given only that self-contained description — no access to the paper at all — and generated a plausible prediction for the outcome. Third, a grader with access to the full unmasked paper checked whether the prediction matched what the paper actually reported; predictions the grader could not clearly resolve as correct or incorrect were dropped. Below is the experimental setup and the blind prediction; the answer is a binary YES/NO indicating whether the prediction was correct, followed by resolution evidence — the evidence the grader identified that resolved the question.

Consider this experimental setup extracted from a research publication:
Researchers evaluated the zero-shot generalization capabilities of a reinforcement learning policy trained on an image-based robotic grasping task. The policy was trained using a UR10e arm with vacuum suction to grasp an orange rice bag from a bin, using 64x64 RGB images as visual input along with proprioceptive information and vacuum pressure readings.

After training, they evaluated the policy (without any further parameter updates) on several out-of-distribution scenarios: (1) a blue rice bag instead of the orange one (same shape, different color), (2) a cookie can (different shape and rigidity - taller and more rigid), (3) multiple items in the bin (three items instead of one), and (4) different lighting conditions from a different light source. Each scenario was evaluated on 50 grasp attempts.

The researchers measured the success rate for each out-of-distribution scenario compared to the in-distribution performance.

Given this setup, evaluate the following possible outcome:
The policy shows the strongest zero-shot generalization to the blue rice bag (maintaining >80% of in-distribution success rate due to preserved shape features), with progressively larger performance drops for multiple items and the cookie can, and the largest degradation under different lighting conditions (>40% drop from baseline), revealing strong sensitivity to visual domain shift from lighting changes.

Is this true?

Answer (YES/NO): NO